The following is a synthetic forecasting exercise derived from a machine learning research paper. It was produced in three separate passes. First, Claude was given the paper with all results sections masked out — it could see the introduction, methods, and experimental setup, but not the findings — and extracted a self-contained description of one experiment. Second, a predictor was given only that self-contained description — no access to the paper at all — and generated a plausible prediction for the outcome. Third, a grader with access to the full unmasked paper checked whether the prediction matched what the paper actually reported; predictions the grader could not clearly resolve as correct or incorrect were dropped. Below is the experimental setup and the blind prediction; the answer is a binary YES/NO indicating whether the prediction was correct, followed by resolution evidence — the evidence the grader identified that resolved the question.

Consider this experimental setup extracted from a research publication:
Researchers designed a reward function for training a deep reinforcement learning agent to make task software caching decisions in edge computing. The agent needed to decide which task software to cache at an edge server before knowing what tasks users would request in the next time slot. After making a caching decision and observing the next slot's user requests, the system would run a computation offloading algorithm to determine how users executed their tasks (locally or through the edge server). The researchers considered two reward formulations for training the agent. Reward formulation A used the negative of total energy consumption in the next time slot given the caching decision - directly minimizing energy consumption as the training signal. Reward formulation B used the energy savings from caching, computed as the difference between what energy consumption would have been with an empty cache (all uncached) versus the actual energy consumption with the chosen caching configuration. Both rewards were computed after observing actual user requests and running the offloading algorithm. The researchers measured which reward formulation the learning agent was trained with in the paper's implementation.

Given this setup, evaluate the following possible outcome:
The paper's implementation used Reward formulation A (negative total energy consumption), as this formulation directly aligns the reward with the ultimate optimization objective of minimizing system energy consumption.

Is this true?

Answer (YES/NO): NO